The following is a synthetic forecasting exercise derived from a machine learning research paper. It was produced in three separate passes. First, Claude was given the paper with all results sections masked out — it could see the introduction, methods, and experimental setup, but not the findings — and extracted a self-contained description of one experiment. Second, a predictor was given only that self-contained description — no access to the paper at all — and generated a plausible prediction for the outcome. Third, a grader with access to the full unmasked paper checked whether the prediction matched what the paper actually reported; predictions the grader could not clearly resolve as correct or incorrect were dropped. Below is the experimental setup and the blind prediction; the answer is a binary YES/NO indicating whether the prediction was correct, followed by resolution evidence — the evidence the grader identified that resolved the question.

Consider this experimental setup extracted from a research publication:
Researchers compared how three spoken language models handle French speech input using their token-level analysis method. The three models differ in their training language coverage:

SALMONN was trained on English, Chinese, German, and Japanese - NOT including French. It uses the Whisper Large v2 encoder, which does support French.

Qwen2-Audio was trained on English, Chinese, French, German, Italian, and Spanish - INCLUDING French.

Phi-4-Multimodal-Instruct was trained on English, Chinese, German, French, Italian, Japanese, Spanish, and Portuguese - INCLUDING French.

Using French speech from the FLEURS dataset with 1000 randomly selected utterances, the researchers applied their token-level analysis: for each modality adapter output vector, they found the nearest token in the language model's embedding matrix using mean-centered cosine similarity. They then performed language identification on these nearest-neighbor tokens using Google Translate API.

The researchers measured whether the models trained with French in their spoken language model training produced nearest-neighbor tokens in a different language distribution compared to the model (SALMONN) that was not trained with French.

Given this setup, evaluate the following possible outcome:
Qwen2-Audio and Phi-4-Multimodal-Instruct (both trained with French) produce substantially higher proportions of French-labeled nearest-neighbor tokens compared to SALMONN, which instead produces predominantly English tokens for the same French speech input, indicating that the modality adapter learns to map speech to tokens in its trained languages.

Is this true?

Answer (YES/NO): NO